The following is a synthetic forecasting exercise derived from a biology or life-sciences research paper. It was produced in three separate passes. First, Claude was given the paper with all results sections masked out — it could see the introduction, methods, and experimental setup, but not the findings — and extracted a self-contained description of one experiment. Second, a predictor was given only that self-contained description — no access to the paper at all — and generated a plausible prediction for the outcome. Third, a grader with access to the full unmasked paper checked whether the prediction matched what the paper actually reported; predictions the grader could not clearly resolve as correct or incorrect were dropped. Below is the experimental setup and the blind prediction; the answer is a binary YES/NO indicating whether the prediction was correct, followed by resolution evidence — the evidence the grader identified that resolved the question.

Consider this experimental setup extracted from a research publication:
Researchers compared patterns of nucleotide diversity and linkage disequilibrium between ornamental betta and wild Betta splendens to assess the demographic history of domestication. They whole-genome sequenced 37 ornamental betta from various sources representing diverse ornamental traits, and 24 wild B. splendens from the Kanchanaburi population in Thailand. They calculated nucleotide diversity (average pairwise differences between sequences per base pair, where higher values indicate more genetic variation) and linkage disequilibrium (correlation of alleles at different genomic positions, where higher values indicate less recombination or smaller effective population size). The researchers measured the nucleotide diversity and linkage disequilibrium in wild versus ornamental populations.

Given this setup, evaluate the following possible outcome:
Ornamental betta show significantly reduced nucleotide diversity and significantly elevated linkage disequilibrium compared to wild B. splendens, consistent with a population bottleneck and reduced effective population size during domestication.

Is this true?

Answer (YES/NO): YES